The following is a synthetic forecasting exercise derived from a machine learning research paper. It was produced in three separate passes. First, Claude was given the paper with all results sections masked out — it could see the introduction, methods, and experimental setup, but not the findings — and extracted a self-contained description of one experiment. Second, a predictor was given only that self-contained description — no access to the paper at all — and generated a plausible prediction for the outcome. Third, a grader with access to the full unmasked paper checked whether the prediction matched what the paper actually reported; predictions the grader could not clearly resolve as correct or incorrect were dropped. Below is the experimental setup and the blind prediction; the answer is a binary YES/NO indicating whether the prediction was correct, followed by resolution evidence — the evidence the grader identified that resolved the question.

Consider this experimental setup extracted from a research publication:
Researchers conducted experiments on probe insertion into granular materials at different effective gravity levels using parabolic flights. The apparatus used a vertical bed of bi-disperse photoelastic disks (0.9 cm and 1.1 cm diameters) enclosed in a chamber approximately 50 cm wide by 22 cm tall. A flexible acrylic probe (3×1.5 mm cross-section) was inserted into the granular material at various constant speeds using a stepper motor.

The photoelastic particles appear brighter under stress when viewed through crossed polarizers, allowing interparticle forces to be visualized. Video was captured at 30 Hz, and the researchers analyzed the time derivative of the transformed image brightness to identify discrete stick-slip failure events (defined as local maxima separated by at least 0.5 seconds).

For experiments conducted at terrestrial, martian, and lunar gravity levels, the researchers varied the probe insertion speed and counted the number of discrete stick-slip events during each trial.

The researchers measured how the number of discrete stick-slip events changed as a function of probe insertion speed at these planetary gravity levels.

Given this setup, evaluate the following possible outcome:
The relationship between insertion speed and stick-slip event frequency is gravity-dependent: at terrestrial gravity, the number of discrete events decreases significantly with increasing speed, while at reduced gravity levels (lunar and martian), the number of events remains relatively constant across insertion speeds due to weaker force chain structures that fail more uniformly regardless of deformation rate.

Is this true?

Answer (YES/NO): NO